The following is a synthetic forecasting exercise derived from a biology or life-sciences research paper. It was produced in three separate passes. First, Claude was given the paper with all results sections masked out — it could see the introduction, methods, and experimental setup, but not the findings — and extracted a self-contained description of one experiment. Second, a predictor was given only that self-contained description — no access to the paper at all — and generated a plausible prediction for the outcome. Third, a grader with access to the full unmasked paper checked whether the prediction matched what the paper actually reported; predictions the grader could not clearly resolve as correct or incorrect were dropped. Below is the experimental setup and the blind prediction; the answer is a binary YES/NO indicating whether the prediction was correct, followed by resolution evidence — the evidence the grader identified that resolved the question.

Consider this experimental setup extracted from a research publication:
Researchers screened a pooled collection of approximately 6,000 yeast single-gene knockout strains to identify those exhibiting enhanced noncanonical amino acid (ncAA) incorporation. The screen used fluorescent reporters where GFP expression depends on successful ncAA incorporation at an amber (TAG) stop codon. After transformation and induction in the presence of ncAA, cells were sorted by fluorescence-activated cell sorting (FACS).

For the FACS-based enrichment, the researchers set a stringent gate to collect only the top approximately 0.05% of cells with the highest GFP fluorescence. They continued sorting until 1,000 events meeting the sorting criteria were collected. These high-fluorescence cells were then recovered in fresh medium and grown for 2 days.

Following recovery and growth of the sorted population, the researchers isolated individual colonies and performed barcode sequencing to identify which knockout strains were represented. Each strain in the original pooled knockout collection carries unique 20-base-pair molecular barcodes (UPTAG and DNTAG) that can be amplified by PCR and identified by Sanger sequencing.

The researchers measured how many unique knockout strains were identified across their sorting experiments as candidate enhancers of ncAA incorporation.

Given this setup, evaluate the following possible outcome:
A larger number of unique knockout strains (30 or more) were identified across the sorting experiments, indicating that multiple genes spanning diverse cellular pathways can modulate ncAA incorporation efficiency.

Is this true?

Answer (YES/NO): YES